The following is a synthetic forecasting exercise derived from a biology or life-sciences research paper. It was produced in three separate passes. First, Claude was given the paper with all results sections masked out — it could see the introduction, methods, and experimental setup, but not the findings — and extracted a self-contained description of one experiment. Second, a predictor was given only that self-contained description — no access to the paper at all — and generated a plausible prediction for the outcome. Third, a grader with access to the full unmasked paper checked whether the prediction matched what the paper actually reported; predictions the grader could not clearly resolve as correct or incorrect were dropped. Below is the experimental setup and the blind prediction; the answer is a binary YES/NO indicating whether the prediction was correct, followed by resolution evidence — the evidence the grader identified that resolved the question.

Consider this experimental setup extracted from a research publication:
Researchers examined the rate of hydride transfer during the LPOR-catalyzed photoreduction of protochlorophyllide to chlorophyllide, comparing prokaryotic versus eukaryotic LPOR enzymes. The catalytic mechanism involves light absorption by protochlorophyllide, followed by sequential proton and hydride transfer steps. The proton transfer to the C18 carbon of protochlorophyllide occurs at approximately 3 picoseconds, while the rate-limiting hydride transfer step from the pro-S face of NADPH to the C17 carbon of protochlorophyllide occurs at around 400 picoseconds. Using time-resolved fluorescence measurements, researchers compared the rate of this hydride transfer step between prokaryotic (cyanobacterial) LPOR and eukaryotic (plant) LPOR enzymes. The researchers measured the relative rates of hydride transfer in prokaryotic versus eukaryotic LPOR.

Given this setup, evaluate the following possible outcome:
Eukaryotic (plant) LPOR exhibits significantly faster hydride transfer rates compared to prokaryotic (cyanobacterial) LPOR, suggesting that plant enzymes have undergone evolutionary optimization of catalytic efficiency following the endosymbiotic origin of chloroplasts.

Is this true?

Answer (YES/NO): YES